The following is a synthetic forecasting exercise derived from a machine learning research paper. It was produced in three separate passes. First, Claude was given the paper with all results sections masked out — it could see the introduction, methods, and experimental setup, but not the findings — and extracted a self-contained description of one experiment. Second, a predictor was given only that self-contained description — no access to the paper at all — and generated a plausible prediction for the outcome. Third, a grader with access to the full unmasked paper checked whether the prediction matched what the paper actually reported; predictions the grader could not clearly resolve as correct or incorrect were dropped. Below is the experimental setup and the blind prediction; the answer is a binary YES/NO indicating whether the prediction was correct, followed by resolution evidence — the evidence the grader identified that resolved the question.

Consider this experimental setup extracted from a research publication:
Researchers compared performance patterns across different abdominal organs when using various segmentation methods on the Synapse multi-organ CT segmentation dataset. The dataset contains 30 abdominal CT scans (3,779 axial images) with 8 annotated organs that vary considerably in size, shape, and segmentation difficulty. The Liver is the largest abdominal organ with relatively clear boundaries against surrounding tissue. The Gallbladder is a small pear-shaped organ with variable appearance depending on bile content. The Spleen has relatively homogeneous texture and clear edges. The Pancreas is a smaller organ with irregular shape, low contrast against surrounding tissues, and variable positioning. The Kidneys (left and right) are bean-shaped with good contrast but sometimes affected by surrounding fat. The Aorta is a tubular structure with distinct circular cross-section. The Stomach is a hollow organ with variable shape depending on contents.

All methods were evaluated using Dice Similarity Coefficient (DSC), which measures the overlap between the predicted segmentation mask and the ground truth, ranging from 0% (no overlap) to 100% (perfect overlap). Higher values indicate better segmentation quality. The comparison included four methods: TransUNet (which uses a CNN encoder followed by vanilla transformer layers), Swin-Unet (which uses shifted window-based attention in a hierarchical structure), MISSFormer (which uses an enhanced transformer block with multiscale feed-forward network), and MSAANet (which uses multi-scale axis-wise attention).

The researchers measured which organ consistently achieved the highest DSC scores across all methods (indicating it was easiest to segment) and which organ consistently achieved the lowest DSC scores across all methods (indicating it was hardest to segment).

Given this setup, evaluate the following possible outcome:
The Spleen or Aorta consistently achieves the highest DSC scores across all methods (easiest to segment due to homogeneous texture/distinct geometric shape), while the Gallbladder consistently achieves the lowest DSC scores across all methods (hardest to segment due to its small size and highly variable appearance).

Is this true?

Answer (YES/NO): NO